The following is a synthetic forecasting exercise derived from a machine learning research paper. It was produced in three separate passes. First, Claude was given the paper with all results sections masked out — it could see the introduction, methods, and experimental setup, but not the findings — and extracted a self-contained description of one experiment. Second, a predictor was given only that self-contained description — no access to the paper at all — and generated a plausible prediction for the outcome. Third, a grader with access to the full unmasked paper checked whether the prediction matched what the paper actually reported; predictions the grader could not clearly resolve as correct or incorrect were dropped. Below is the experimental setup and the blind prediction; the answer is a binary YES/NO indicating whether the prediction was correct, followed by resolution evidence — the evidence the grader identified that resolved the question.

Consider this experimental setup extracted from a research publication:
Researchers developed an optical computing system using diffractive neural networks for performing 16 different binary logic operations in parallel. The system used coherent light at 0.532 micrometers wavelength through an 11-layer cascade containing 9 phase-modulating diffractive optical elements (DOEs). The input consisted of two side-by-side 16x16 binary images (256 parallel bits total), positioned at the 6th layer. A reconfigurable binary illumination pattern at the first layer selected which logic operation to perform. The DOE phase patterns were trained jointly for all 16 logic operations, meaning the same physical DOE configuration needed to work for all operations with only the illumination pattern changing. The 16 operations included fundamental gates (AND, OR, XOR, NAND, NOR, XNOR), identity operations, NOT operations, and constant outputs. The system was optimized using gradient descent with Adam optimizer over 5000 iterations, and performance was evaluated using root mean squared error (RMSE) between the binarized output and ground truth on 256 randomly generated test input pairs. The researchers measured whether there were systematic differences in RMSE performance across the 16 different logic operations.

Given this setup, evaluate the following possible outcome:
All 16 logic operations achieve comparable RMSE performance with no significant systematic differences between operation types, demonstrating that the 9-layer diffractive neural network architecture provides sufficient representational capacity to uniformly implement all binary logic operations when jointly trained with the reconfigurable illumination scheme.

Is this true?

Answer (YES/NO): YES